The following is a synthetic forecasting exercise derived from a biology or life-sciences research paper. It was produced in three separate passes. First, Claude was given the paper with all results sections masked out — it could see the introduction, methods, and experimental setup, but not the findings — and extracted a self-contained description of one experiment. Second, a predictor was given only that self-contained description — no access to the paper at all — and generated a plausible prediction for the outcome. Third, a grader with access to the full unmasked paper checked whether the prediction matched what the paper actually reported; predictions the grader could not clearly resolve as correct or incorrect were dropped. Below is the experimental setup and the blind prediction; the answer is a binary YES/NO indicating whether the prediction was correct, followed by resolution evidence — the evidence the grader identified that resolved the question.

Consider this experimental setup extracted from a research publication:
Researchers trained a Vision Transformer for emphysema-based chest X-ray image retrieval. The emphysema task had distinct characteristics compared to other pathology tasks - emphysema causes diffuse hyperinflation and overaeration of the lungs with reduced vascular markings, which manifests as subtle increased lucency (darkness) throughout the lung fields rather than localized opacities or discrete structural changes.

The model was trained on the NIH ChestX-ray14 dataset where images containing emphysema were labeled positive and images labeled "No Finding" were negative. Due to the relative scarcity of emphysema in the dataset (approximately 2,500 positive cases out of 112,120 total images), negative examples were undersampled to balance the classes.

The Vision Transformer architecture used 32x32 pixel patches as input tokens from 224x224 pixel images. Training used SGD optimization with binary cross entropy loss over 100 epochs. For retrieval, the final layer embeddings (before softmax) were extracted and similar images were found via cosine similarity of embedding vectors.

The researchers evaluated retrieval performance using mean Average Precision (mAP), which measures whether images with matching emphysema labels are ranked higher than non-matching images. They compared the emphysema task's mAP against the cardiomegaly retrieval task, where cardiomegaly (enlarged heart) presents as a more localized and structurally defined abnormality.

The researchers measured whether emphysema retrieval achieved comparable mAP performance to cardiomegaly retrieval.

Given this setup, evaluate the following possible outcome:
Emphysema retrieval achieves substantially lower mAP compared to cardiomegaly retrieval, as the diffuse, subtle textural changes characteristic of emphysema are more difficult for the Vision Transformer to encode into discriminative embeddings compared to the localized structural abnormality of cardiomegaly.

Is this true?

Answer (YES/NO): NO